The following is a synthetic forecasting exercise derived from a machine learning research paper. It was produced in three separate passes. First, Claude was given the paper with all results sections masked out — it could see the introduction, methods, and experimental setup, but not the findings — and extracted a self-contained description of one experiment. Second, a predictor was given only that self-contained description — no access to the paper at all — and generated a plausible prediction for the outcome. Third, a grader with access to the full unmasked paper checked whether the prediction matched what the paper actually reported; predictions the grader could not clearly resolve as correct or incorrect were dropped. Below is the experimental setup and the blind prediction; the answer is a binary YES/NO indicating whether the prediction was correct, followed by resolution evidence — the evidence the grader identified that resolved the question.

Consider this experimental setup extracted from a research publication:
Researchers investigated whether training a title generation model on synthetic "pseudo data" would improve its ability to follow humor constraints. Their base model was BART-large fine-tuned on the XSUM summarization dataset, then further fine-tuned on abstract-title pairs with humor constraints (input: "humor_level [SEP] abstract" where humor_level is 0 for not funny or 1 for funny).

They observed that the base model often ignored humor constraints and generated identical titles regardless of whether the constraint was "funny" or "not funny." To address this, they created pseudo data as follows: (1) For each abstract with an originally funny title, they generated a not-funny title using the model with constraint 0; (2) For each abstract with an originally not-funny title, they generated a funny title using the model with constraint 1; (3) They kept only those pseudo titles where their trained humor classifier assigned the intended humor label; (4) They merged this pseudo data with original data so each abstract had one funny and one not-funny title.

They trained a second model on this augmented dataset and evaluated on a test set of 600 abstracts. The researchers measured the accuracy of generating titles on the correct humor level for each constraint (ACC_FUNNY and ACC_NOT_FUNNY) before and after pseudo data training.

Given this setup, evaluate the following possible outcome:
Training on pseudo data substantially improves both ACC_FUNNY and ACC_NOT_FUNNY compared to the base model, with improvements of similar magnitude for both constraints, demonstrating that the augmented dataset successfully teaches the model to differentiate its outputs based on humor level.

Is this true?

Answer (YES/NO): NO